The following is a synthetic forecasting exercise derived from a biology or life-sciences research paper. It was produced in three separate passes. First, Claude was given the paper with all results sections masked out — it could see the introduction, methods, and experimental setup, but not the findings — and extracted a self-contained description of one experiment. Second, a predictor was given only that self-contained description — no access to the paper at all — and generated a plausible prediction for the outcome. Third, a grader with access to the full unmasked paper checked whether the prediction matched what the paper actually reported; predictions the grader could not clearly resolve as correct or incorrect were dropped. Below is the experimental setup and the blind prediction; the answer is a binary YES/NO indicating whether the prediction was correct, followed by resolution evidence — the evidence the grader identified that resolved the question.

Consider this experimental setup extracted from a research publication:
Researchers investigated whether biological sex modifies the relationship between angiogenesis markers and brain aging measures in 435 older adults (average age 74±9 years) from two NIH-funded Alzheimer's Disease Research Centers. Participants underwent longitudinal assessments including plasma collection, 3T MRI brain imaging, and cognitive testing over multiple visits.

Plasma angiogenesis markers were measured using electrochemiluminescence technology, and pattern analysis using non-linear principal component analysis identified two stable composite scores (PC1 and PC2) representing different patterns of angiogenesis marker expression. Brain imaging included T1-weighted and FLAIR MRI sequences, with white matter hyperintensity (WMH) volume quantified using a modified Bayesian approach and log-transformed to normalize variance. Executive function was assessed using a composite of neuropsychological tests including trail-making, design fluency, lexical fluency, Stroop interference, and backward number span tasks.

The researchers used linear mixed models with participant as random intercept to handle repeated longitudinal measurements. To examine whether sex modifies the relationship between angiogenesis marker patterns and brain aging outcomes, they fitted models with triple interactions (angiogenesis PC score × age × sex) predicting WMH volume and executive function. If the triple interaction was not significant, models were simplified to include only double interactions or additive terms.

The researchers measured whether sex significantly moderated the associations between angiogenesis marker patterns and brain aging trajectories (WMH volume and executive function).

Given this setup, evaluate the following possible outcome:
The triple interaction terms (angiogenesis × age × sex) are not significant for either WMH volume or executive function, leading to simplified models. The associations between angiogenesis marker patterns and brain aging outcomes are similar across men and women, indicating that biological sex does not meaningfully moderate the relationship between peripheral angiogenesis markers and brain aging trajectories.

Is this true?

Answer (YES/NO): NO